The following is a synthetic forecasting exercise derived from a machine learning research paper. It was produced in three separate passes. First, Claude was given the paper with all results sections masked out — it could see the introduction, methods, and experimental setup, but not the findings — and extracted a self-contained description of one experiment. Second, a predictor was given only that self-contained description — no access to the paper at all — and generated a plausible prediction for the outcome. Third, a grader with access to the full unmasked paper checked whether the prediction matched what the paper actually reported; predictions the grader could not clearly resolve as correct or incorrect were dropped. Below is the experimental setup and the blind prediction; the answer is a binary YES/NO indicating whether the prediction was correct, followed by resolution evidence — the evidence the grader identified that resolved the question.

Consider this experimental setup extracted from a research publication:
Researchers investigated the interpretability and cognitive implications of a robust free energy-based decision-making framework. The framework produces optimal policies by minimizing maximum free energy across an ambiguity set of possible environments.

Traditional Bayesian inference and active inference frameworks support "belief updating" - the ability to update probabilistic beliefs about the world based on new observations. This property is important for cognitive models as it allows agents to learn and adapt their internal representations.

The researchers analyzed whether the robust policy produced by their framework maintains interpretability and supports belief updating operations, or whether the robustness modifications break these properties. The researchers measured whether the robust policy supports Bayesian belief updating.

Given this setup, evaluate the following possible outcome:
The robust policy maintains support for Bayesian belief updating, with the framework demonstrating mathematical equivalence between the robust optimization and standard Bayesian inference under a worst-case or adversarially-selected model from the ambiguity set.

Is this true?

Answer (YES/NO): NO